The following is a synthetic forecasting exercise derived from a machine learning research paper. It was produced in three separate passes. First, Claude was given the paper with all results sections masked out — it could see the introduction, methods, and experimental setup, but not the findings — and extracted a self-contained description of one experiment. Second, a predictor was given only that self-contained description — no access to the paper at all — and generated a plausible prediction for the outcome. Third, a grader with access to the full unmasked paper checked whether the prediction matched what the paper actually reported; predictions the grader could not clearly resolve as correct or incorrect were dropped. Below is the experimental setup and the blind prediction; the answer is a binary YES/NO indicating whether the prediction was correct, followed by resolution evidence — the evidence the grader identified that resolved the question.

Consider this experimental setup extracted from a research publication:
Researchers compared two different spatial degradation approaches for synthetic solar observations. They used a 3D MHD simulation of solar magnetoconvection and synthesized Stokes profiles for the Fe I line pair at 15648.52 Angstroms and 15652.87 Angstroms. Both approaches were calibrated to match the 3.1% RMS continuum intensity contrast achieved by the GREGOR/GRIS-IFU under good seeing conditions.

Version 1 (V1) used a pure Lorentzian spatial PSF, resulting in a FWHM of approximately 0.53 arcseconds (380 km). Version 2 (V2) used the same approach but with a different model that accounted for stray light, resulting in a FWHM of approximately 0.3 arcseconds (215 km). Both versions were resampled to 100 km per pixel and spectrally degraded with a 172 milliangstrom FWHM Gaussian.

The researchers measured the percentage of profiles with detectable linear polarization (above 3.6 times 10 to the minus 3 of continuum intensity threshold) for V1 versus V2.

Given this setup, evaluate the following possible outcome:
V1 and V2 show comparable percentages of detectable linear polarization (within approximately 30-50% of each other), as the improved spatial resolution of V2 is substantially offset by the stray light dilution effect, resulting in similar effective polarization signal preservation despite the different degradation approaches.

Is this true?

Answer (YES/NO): NO